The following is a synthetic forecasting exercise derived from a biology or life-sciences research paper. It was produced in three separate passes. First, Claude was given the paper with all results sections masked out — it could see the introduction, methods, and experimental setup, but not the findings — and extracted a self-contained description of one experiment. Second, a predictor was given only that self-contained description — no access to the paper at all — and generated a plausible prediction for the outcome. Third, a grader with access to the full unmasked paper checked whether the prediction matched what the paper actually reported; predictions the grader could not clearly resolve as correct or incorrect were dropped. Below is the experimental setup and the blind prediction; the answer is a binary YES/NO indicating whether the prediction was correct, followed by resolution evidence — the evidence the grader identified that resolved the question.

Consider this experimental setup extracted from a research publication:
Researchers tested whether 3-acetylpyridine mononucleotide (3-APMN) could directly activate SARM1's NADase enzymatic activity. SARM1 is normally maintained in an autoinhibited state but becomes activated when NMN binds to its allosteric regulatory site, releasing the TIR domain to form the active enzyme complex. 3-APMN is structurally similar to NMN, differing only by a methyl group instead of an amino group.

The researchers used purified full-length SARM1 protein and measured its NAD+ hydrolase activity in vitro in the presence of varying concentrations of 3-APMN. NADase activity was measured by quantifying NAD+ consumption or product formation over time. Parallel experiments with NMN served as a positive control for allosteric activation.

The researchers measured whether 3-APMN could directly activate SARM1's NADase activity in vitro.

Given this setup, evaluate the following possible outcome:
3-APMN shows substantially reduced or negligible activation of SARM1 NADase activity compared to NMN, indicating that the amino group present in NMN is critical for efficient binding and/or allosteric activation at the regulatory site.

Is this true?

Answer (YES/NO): NO